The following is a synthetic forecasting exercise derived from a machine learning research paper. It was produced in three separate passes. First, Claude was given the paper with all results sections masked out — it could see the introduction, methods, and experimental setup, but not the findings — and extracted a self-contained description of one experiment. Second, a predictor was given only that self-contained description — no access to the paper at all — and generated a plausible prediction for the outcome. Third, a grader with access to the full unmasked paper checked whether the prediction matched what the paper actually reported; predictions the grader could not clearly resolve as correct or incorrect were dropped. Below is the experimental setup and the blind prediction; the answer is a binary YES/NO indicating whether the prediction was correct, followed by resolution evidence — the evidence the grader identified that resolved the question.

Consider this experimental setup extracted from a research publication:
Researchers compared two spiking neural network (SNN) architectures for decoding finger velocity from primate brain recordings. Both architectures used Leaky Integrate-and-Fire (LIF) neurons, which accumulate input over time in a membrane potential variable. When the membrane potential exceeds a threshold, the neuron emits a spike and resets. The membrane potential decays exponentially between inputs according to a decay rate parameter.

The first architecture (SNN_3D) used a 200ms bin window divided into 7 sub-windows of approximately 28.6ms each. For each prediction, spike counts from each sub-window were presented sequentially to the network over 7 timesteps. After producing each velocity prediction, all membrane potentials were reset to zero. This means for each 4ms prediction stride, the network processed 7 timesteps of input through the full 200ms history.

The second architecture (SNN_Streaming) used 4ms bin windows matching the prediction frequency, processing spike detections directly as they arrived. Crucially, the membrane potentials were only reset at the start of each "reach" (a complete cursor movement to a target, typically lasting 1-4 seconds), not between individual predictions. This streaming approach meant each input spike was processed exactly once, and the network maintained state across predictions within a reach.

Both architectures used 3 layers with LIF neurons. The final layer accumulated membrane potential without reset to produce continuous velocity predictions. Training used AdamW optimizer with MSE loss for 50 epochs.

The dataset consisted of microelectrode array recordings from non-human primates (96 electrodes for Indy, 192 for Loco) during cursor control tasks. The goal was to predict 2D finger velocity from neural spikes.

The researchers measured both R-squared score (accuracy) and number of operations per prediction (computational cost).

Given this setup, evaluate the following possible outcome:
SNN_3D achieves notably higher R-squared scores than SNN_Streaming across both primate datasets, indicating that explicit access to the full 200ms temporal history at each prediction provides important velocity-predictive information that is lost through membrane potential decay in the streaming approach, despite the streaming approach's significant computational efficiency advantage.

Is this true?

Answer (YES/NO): YES